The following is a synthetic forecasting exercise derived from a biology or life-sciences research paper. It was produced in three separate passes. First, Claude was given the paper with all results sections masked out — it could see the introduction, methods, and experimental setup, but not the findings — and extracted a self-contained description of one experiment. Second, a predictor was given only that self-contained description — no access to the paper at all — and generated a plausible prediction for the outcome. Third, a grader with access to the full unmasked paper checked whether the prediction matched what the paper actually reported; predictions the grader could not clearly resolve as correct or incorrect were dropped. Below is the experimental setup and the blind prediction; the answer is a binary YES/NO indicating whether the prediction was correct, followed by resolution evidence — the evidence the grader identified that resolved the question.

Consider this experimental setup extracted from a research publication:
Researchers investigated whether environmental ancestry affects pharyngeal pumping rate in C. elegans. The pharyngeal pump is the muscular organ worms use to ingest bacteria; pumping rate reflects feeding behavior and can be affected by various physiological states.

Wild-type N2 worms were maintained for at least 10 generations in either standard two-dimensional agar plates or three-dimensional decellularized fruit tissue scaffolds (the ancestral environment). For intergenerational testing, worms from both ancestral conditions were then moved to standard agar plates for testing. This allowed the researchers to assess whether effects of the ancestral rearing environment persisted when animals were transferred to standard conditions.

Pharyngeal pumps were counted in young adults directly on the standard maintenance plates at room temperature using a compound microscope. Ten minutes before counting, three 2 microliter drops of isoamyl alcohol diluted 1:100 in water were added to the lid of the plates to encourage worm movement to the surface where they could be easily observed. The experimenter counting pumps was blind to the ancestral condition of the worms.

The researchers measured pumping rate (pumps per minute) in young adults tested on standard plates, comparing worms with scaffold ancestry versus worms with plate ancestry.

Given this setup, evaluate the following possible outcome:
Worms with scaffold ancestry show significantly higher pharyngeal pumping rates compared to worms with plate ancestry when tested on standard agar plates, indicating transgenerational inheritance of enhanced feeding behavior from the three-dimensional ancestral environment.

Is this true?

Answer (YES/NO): NO